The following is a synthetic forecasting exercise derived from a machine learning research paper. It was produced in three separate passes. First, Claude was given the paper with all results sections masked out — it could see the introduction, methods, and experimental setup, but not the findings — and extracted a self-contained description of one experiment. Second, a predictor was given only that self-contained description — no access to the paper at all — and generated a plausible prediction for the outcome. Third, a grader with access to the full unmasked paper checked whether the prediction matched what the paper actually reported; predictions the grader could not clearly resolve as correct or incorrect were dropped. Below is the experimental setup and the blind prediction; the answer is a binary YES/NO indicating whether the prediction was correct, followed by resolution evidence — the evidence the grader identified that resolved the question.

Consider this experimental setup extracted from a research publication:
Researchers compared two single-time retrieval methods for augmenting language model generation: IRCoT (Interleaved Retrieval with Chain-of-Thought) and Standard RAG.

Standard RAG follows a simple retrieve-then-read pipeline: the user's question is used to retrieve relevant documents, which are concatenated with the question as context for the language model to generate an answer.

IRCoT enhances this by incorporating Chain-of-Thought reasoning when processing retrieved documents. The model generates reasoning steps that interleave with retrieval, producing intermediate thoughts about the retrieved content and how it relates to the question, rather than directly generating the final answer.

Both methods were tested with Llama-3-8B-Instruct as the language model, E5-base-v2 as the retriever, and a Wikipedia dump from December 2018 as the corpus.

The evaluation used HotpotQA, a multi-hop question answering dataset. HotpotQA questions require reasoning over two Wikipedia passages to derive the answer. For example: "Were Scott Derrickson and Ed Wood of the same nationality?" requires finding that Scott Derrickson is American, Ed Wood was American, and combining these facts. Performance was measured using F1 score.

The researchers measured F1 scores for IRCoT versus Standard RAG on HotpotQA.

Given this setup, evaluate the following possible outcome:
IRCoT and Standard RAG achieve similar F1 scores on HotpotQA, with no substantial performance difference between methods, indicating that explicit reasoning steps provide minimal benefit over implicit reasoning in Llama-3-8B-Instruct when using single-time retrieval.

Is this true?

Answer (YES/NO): NO